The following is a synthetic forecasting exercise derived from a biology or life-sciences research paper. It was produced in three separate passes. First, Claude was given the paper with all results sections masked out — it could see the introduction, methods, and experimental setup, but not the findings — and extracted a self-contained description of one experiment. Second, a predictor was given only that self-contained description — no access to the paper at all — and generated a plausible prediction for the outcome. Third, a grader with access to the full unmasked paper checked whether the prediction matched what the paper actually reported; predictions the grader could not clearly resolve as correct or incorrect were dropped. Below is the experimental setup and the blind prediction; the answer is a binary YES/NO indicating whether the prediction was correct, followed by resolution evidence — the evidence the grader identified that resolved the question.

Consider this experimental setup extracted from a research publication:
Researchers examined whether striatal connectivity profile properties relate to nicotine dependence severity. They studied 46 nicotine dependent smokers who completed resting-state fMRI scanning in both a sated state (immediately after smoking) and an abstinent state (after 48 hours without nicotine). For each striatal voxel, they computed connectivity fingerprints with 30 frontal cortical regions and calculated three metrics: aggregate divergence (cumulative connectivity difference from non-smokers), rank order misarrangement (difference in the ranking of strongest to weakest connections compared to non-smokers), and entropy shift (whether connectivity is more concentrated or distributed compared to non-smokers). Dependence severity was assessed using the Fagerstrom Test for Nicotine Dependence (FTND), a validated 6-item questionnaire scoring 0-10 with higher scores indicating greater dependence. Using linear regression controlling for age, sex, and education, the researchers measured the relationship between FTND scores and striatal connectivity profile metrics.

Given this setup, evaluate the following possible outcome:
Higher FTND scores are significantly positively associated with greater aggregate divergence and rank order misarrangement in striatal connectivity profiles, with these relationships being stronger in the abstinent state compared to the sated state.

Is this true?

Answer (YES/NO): NO